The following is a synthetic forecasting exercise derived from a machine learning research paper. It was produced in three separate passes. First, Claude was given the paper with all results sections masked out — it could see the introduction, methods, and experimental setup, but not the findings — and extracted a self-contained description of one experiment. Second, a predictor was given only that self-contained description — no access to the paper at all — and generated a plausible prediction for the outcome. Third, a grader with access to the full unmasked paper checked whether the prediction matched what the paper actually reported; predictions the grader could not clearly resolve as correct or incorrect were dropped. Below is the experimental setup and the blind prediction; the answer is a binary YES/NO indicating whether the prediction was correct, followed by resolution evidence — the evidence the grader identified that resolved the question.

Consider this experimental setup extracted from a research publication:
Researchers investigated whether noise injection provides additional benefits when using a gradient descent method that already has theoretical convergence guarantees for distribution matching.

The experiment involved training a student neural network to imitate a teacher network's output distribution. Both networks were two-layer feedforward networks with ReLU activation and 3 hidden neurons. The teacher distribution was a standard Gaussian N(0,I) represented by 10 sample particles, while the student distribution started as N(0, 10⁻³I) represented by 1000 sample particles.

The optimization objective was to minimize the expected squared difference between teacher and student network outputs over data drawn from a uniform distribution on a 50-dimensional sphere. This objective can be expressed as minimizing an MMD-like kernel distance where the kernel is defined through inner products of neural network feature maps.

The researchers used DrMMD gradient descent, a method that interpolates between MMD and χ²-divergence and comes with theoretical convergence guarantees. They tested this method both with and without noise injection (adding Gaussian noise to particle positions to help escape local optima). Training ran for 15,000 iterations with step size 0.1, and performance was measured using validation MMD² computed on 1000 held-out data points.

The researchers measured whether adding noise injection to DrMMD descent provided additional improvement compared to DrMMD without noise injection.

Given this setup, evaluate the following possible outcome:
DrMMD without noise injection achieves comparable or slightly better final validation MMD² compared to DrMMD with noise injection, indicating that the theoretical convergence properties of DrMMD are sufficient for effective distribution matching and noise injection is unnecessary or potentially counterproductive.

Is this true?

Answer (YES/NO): NO